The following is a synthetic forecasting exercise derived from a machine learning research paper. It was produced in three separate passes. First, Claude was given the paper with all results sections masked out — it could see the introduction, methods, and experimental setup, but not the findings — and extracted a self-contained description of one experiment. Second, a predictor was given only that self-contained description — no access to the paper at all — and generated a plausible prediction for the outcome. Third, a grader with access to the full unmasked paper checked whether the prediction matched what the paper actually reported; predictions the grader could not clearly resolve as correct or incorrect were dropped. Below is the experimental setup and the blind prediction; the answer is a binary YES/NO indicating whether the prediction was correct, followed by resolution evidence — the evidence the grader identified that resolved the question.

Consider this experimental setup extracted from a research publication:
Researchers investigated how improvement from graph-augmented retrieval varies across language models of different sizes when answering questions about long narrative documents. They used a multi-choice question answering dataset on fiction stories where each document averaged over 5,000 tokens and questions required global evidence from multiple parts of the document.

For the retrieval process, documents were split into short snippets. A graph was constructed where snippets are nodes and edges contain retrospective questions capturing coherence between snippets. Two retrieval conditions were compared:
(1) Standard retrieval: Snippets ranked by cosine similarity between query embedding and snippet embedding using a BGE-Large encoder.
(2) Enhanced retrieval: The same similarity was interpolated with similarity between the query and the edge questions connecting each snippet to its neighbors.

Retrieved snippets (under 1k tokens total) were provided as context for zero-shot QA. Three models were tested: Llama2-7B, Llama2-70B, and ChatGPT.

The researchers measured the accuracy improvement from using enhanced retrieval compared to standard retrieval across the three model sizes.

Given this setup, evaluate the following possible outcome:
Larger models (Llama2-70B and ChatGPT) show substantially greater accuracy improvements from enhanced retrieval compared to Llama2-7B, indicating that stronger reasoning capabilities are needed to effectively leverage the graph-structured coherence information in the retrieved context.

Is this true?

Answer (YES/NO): NO